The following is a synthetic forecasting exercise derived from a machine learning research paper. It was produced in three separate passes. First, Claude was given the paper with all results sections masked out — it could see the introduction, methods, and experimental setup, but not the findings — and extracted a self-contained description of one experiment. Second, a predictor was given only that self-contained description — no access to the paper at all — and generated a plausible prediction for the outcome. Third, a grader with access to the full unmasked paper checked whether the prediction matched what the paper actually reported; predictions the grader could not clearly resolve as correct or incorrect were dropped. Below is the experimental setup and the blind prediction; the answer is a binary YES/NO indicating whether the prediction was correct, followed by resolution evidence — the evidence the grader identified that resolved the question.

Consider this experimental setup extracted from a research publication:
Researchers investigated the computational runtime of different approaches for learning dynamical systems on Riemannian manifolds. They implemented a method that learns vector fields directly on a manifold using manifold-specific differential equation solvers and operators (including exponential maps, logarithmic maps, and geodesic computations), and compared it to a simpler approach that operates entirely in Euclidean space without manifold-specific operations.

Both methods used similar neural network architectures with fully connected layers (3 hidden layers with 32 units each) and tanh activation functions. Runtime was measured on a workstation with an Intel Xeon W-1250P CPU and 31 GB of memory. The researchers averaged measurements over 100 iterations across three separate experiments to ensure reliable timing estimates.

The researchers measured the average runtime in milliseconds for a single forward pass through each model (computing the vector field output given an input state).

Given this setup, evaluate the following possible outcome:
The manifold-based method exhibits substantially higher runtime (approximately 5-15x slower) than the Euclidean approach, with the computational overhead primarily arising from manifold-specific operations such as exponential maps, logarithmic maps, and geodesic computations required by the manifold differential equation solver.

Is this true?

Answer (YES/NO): NO